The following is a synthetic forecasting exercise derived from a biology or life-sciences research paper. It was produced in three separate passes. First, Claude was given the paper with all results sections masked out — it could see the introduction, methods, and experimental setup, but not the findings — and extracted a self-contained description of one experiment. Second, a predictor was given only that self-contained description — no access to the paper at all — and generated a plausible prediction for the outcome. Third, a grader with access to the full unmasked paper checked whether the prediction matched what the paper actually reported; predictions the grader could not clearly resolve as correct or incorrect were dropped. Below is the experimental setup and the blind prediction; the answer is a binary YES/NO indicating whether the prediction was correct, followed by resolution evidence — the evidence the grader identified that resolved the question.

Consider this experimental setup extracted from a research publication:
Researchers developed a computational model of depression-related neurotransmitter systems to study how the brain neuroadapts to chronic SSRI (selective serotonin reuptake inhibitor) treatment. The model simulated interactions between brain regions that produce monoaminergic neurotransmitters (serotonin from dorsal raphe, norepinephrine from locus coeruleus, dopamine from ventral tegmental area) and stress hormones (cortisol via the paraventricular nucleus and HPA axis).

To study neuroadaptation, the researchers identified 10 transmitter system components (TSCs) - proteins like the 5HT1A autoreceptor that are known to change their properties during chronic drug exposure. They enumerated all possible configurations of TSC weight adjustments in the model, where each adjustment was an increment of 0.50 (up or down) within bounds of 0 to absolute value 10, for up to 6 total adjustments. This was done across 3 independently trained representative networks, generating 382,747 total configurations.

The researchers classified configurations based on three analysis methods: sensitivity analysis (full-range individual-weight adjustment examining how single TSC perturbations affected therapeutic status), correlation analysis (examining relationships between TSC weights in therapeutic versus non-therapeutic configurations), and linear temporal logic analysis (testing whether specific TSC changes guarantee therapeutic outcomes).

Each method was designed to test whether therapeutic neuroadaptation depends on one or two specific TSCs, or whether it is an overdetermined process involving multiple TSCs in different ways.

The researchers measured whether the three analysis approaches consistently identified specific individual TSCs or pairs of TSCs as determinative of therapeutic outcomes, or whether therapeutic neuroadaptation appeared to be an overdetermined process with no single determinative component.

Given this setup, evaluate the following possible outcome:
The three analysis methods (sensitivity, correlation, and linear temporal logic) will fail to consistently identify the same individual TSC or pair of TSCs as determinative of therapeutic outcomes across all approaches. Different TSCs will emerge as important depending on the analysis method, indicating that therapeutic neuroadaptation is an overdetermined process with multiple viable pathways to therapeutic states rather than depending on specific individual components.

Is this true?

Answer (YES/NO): NO